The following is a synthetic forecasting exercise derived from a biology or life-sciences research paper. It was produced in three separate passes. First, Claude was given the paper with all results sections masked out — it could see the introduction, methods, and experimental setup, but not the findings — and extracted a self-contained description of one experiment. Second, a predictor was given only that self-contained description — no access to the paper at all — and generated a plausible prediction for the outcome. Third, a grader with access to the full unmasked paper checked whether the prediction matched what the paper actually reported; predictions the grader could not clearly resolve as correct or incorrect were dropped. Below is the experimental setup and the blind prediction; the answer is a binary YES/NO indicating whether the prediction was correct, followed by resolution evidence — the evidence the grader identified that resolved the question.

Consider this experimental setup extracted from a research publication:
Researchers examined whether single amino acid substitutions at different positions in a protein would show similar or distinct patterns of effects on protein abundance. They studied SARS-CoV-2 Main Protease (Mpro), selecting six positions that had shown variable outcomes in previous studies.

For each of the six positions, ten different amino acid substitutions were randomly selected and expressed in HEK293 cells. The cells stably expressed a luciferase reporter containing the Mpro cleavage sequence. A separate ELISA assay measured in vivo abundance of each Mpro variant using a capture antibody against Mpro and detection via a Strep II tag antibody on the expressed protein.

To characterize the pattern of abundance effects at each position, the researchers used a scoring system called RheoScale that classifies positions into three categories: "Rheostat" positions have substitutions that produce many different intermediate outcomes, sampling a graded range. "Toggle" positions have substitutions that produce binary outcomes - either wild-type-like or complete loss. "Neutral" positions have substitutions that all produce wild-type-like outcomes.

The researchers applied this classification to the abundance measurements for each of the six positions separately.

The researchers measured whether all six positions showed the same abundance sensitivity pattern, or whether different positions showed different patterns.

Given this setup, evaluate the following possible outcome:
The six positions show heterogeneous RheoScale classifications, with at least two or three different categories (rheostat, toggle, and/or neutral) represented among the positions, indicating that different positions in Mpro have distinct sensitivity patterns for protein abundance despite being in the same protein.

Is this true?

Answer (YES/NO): YES